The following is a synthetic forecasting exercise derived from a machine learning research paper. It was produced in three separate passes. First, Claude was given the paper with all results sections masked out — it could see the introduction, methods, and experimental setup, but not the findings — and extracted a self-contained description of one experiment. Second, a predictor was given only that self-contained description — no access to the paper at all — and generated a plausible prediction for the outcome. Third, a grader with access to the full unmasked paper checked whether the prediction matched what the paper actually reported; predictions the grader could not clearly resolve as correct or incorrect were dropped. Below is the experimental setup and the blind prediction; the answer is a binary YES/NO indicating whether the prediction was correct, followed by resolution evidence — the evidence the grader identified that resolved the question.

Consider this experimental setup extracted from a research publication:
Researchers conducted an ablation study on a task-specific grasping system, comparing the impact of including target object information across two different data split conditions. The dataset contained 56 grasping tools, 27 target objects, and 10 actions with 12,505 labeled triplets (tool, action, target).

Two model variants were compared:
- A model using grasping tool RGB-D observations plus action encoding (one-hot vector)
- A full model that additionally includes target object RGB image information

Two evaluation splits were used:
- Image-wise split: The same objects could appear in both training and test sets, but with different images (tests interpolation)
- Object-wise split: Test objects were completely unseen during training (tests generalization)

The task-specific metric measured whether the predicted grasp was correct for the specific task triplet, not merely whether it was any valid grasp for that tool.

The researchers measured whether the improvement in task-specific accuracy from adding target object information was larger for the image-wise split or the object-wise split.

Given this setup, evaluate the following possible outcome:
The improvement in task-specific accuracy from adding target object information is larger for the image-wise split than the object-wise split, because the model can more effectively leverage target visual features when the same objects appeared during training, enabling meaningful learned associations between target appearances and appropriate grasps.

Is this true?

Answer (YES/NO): NO